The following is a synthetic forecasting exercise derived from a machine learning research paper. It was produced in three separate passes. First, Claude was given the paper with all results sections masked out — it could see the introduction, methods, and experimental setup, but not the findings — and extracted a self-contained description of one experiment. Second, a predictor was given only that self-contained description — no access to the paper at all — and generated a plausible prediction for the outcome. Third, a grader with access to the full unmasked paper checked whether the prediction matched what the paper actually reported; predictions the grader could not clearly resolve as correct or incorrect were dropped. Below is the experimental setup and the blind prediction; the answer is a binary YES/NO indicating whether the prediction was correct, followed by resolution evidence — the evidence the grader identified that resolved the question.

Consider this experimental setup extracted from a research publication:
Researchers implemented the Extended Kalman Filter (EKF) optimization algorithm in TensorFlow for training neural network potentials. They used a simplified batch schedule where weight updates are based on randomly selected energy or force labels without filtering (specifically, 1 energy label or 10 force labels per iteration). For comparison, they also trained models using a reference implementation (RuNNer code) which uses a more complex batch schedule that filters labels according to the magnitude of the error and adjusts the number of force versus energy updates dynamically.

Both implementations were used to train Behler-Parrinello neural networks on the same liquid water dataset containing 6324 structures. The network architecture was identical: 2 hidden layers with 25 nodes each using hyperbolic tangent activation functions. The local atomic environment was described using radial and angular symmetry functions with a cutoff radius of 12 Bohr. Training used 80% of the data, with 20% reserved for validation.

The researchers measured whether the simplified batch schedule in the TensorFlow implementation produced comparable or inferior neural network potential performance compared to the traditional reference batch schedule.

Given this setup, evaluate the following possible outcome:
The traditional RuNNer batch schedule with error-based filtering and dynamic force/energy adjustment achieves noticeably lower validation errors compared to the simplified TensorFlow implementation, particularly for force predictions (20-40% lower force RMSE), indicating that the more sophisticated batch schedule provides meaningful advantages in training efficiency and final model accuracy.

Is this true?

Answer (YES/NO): NO